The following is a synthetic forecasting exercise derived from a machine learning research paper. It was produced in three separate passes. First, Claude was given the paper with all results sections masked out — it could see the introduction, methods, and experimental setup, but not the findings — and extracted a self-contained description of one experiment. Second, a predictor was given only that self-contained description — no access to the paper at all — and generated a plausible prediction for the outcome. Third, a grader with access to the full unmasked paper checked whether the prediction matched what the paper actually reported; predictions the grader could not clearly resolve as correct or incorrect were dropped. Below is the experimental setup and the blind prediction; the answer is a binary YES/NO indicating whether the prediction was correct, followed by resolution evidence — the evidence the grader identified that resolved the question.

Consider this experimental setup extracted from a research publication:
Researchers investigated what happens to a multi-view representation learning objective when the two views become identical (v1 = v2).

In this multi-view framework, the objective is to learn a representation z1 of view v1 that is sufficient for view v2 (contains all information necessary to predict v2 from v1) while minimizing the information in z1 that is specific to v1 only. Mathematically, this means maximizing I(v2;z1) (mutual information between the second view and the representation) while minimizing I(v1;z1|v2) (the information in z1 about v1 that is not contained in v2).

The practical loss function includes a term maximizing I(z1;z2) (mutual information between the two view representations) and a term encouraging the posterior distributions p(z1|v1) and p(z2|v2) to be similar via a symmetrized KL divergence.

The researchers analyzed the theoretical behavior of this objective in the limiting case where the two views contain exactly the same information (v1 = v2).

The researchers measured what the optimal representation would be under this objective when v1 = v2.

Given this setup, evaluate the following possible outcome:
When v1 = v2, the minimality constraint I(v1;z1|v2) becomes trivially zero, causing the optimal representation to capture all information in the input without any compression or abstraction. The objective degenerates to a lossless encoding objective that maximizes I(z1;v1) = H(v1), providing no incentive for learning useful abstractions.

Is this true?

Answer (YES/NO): YES